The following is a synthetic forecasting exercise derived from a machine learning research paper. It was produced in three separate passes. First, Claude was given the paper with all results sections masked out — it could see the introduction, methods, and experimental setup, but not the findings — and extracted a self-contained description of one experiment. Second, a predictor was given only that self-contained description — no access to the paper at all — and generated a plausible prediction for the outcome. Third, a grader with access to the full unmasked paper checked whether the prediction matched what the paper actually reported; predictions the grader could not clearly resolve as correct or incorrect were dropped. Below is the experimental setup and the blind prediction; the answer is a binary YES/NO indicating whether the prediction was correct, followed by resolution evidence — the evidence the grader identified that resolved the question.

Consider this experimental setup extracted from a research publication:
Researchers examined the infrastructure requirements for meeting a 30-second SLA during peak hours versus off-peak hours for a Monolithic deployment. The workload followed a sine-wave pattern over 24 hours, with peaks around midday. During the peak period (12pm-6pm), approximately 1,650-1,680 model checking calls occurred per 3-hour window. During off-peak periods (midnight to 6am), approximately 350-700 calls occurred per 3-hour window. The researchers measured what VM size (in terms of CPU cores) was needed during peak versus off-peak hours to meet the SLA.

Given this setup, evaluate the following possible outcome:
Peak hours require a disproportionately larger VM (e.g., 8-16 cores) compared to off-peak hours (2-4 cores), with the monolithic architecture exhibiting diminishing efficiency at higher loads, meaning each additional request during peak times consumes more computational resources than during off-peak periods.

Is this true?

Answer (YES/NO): NO